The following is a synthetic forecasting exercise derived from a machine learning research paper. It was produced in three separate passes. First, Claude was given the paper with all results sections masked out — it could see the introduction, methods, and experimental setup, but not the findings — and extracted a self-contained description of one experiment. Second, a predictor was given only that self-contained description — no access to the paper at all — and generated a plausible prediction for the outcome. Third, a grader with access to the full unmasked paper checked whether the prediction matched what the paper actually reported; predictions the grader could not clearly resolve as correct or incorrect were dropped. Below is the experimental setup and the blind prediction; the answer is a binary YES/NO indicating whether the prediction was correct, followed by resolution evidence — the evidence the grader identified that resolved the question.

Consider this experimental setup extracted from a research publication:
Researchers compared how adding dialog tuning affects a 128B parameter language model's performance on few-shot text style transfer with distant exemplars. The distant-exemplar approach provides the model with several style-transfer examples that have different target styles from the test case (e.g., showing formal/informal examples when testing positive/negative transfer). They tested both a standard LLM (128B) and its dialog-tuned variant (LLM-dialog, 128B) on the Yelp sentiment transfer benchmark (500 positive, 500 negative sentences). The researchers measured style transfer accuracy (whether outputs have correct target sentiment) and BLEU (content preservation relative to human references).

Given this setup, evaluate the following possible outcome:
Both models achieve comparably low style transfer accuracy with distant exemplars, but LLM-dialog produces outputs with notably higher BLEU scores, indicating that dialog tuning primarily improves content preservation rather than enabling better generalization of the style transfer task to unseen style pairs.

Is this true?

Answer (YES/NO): NO